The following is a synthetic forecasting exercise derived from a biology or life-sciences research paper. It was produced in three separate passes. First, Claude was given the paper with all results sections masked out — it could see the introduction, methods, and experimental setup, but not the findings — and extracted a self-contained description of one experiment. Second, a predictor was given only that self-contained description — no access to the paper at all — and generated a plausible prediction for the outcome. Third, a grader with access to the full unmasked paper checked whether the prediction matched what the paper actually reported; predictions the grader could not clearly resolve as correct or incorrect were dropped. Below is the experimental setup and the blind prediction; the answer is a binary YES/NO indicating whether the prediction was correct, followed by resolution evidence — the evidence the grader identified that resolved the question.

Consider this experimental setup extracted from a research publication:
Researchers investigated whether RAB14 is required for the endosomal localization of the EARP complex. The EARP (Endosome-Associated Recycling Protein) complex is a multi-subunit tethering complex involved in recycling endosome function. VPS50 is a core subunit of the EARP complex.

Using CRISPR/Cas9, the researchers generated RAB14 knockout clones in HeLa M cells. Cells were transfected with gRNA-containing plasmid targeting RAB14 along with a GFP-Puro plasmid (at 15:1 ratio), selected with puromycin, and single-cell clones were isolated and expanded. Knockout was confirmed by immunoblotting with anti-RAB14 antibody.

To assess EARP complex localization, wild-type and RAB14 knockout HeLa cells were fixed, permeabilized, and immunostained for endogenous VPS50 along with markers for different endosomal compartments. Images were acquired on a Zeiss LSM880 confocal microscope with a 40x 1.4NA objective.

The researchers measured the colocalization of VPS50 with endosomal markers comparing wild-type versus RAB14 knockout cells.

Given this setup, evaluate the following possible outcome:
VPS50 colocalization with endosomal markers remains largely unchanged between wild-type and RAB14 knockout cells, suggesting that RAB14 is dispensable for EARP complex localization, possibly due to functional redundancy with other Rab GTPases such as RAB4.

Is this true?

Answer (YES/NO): NO